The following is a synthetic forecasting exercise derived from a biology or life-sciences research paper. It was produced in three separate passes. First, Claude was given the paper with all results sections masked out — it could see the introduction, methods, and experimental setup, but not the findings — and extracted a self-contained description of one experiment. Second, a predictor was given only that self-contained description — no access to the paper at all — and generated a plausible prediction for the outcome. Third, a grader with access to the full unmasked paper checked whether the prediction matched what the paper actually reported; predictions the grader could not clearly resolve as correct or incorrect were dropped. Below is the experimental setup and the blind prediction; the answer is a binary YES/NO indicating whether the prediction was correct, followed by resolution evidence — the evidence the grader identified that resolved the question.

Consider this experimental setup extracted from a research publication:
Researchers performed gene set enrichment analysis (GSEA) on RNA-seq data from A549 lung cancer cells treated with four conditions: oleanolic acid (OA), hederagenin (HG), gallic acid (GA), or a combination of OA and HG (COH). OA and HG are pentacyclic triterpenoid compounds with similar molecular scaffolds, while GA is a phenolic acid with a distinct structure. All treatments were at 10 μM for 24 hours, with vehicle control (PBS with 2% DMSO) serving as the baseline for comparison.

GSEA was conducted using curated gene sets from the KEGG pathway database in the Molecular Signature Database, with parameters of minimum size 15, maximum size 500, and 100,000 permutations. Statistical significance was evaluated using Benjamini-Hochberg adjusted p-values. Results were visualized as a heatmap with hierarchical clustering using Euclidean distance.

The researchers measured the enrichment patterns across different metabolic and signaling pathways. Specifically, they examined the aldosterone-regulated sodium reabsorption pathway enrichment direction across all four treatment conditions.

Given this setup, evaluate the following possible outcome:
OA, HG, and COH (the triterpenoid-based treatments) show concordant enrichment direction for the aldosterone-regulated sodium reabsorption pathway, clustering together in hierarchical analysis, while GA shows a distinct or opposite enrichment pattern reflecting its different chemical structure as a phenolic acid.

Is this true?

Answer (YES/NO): YES